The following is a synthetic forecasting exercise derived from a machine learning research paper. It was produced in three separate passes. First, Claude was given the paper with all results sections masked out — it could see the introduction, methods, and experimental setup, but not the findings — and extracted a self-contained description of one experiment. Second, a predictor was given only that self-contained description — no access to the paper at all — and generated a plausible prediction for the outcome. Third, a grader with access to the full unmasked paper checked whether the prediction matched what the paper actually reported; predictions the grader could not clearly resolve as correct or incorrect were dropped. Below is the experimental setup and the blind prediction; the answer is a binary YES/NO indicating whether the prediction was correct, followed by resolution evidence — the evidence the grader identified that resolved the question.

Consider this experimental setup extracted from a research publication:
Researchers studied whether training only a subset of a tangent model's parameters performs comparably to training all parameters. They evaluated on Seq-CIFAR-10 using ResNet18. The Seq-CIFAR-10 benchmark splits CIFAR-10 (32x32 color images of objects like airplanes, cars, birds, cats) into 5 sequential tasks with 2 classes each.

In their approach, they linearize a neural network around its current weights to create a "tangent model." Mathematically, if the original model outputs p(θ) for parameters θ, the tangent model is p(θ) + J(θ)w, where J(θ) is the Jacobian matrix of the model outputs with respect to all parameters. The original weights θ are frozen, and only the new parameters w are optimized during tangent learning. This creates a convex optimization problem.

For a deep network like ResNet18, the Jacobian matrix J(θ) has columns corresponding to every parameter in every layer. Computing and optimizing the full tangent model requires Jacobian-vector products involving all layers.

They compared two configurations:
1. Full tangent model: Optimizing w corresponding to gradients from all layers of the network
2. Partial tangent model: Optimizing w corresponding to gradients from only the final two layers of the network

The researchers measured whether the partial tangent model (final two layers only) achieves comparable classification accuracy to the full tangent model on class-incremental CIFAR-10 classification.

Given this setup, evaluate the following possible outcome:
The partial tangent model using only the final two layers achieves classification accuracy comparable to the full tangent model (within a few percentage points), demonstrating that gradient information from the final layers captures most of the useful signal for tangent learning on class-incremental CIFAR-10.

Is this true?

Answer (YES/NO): YES